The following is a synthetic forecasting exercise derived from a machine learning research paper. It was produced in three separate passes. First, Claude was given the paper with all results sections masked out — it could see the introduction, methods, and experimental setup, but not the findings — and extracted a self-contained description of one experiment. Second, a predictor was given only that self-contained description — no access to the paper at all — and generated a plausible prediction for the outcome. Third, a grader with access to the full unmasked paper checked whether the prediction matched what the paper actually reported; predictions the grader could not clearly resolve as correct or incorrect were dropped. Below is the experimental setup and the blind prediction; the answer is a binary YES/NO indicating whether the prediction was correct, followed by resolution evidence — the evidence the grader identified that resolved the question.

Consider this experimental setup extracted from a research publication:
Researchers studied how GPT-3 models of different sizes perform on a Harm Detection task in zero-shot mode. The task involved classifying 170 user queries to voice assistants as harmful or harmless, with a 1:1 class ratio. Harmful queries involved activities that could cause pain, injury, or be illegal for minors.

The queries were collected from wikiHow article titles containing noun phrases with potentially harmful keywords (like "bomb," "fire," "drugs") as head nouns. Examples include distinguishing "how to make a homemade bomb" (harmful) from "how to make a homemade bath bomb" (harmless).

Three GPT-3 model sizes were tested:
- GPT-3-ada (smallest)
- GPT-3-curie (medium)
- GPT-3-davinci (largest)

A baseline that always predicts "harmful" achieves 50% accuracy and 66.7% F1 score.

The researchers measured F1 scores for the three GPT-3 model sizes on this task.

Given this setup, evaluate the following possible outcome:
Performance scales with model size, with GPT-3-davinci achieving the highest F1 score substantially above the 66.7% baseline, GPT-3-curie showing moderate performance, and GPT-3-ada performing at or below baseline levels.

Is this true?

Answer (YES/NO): NO